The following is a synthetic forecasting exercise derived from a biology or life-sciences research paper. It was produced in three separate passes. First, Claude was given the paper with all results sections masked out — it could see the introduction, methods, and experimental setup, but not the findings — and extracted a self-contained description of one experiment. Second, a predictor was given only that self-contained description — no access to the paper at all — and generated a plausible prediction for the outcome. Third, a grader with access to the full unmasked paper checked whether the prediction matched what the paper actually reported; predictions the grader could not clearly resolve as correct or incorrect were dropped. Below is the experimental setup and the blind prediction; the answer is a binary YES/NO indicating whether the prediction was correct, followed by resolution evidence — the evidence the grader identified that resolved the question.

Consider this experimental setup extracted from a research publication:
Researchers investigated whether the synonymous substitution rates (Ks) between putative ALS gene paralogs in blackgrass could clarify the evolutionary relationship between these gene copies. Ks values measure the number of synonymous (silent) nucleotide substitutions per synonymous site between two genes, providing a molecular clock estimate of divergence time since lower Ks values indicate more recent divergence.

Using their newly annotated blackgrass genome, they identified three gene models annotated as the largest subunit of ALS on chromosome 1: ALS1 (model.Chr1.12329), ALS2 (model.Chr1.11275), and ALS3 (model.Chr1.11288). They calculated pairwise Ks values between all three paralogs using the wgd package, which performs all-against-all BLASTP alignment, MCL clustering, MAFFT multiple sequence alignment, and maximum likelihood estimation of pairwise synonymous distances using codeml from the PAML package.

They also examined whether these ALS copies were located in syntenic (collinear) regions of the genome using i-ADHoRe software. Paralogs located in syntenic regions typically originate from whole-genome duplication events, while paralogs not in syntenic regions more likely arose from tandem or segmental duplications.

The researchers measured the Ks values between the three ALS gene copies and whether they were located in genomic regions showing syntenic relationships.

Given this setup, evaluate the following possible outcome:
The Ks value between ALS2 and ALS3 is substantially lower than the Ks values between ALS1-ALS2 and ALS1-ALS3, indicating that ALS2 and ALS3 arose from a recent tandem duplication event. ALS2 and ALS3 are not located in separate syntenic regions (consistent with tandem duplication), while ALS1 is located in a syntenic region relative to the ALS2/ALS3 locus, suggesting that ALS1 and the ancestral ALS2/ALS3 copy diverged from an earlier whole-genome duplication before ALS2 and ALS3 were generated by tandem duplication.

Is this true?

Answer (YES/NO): NO